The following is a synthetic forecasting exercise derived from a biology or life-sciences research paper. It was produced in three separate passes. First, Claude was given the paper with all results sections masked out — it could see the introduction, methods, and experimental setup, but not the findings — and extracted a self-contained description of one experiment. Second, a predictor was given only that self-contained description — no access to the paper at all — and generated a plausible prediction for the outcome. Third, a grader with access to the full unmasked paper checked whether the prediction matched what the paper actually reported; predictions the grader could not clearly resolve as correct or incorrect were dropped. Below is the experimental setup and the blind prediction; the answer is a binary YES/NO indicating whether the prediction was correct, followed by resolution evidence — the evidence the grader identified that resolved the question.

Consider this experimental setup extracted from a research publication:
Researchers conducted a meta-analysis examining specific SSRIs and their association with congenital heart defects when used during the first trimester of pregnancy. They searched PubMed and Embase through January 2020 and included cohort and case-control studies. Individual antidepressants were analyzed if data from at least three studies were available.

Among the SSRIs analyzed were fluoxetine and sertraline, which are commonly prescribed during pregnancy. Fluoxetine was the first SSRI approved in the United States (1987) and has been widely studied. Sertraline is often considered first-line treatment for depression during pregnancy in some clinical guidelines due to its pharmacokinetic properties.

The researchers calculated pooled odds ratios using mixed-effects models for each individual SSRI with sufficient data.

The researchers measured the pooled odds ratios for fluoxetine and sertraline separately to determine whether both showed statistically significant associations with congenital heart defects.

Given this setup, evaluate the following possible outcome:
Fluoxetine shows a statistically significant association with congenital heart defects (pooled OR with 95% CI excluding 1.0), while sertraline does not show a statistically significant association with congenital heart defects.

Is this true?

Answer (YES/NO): NO